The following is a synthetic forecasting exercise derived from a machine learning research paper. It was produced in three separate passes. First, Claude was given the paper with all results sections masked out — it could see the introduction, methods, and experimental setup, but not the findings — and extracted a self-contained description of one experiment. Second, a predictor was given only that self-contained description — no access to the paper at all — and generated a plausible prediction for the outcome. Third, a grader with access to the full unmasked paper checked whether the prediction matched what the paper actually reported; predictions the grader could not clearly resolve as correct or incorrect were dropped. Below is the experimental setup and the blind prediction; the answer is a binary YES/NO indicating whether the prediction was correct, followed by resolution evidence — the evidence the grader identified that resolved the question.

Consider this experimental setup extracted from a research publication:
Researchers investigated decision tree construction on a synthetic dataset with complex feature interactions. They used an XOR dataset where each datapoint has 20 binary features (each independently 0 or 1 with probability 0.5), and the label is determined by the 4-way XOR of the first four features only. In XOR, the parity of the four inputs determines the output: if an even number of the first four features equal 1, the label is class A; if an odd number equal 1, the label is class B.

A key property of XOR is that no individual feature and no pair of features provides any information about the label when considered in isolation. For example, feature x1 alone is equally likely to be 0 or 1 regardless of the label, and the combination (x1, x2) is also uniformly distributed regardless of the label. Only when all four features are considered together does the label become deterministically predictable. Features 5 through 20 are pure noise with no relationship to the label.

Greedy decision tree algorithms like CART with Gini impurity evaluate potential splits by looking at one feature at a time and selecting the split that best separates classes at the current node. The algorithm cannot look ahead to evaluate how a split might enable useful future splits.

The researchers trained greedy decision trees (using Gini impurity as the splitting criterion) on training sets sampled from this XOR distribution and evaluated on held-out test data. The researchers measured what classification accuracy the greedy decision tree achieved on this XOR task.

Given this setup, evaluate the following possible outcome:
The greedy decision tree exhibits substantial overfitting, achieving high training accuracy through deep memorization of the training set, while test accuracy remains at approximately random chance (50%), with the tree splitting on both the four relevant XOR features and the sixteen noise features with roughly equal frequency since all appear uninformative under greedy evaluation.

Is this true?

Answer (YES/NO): NO